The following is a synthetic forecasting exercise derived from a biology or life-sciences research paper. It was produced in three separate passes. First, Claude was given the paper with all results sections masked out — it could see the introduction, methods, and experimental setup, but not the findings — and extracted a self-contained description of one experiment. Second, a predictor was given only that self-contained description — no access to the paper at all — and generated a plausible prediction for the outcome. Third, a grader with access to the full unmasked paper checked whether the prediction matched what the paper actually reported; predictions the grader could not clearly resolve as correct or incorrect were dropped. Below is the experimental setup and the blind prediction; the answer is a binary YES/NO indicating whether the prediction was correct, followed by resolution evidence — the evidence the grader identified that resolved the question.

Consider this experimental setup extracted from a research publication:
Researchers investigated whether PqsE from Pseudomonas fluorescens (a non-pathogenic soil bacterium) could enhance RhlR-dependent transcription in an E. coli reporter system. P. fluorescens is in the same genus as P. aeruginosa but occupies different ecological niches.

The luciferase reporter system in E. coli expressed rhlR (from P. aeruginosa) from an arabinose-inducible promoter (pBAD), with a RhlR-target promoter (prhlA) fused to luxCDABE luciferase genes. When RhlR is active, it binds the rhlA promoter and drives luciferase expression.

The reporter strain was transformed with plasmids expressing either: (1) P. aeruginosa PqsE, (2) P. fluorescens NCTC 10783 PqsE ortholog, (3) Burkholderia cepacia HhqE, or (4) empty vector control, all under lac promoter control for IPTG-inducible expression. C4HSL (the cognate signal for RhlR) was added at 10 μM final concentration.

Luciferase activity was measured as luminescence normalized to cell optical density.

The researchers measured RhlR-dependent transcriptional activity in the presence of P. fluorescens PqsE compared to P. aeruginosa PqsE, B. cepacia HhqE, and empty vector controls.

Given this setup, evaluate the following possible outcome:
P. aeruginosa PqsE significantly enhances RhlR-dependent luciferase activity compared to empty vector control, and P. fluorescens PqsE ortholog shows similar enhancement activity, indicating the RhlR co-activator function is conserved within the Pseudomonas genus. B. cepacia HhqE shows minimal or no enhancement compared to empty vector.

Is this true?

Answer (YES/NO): YES